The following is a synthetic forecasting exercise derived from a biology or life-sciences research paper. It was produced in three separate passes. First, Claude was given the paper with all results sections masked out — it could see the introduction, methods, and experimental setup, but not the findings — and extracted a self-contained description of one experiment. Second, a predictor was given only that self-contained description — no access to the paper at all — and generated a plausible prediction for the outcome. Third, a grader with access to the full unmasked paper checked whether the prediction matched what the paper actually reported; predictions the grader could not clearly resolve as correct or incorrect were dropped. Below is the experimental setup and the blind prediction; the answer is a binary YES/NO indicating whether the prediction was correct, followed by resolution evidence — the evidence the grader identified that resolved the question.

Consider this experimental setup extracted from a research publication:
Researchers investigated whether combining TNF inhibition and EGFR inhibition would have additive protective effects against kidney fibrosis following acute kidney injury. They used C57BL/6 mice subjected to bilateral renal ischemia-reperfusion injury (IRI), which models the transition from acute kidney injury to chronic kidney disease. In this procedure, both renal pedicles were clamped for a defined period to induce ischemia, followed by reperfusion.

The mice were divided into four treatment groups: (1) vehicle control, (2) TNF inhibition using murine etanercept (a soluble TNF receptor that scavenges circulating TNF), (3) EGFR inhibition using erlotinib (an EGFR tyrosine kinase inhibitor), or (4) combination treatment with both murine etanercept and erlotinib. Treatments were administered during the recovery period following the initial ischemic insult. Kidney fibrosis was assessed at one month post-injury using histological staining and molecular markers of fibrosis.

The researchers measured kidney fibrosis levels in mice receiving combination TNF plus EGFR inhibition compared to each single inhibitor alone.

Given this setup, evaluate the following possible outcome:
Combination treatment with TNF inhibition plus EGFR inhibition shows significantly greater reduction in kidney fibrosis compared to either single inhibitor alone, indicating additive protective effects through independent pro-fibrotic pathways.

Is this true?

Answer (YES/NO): NO